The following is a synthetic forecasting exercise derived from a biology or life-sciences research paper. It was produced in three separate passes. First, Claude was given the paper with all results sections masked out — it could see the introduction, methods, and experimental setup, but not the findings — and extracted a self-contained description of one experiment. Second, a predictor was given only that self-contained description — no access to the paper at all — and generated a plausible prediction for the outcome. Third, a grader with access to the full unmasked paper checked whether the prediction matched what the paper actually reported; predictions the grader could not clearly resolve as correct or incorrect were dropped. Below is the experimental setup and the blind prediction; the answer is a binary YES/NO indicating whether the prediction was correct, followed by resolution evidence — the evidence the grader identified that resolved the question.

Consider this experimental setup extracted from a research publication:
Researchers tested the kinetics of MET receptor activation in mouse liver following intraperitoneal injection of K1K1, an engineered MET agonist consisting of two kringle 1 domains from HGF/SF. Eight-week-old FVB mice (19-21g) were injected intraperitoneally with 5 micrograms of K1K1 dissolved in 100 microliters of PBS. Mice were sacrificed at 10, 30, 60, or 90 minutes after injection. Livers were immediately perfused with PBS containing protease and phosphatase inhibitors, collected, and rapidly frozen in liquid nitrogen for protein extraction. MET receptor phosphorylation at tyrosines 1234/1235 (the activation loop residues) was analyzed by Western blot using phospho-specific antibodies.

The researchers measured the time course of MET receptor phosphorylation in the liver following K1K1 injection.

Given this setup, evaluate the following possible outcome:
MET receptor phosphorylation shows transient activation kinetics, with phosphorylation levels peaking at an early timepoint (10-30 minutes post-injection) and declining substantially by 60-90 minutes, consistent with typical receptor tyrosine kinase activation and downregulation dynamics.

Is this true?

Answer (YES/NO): YES